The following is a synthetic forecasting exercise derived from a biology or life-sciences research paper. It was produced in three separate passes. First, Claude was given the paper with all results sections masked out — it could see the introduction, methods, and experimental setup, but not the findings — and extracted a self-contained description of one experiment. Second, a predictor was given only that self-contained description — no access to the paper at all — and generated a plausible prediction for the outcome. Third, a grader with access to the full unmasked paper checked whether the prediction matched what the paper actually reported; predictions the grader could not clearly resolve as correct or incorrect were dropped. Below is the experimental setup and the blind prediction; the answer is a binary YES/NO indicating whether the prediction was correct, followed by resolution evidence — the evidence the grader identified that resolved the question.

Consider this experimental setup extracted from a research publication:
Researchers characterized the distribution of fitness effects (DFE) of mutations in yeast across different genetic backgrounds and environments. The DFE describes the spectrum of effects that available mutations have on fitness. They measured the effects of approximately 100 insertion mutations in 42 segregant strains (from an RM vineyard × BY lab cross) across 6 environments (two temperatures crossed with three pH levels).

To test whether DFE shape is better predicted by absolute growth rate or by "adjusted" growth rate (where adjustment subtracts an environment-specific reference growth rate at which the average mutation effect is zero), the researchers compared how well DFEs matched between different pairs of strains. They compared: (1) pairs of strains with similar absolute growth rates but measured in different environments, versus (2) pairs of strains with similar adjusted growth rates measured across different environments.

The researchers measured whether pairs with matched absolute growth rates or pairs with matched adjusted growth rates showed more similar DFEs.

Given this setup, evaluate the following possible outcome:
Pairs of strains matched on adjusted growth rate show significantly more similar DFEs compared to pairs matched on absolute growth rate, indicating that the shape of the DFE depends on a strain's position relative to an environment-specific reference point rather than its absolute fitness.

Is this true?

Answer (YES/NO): YES